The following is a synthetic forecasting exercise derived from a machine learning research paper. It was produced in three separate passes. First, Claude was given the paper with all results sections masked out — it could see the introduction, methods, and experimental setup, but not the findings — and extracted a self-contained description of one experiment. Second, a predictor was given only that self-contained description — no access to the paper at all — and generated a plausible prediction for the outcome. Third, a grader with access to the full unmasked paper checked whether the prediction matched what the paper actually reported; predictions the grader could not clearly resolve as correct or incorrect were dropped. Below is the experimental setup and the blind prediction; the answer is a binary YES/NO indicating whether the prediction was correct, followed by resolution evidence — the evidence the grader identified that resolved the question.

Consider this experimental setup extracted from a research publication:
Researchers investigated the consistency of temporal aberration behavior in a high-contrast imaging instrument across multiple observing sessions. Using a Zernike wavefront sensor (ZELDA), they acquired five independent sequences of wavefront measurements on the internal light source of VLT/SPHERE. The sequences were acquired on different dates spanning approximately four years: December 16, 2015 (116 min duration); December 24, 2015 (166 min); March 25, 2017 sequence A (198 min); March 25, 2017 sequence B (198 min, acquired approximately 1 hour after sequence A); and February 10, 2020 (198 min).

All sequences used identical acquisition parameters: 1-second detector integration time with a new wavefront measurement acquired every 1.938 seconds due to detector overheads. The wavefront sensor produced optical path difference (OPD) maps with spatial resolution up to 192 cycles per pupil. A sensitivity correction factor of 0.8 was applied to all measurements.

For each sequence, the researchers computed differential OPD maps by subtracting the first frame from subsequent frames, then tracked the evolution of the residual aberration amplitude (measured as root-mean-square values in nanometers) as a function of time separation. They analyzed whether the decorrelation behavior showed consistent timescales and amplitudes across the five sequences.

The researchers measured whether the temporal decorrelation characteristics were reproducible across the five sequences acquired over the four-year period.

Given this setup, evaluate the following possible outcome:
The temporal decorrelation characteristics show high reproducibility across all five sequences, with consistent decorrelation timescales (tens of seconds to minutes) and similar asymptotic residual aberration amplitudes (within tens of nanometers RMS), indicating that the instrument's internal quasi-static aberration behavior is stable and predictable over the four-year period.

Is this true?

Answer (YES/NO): NO